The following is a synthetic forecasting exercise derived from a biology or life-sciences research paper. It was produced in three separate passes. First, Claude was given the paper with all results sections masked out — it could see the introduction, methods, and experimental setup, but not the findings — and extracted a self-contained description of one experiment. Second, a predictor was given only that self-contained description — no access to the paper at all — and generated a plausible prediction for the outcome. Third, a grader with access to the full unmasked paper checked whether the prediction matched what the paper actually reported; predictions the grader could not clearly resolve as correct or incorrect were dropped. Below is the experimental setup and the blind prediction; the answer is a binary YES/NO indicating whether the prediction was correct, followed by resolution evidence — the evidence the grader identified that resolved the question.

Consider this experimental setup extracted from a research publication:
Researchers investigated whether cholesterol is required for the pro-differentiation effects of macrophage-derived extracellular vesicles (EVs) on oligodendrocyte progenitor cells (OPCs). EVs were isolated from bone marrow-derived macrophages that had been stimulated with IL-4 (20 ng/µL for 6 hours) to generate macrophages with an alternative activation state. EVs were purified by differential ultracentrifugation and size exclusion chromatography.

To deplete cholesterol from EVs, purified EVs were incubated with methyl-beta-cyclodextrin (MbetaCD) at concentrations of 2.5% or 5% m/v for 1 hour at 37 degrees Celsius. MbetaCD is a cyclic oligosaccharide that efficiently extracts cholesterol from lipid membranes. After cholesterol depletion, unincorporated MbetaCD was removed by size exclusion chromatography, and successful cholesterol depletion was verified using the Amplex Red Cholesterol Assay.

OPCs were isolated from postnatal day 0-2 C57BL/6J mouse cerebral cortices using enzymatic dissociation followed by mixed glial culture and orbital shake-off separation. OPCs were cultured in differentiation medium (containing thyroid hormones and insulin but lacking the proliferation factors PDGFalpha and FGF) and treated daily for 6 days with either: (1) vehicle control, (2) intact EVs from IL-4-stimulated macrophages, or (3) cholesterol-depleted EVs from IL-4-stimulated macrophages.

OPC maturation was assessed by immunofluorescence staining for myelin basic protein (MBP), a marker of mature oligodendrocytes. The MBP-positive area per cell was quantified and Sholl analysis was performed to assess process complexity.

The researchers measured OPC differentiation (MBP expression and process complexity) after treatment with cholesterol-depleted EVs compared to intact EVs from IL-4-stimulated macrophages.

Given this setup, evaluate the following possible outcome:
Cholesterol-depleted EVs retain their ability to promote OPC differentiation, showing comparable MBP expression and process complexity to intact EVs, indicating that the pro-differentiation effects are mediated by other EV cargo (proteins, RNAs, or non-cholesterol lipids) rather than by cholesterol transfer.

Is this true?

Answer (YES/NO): NO